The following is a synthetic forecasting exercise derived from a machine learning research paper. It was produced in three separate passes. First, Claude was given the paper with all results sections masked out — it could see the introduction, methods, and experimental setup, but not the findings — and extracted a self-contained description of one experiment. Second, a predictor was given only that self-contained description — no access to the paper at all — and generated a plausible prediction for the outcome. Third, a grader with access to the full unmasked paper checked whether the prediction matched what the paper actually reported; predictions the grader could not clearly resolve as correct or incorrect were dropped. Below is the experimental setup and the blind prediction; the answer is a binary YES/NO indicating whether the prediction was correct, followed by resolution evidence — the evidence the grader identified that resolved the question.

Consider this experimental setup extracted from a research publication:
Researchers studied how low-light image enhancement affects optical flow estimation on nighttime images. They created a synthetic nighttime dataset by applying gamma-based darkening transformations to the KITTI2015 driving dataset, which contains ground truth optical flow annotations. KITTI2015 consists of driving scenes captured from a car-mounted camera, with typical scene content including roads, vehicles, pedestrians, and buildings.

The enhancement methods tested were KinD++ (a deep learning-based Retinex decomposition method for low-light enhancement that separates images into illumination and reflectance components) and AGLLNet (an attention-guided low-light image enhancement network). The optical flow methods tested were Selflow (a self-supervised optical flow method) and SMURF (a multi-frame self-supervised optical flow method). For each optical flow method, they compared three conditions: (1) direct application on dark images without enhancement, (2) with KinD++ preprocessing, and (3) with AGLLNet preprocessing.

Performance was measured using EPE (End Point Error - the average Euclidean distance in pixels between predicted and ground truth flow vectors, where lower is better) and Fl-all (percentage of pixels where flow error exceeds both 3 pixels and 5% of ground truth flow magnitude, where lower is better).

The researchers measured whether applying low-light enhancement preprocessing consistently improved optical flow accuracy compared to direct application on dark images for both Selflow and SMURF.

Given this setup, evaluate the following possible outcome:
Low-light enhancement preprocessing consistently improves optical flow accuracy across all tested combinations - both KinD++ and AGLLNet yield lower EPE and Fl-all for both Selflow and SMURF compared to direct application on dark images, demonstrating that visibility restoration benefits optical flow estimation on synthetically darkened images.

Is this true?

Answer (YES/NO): YES